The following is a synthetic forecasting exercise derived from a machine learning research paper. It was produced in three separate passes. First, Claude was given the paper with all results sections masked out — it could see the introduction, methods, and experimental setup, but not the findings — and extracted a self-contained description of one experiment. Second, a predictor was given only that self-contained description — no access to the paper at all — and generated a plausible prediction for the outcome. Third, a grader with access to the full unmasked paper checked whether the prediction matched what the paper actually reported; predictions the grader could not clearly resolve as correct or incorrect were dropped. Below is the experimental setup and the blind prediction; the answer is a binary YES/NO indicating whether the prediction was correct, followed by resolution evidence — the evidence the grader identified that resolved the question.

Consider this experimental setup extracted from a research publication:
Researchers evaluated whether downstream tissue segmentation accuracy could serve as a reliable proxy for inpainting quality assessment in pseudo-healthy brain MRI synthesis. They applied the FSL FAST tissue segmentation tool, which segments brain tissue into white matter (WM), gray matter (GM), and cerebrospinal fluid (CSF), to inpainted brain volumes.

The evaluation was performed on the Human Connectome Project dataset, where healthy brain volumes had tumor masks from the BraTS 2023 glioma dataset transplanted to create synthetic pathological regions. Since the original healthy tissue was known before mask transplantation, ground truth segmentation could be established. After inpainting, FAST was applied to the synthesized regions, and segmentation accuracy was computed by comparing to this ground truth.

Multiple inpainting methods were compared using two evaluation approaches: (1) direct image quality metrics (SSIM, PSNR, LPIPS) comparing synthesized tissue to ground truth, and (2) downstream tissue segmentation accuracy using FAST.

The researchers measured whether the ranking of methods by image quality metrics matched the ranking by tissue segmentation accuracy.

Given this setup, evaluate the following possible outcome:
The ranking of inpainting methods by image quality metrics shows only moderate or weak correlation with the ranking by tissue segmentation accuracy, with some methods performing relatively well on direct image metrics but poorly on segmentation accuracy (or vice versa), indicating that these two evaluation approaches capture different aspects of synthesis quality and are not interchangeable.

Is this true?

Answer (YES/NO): YES